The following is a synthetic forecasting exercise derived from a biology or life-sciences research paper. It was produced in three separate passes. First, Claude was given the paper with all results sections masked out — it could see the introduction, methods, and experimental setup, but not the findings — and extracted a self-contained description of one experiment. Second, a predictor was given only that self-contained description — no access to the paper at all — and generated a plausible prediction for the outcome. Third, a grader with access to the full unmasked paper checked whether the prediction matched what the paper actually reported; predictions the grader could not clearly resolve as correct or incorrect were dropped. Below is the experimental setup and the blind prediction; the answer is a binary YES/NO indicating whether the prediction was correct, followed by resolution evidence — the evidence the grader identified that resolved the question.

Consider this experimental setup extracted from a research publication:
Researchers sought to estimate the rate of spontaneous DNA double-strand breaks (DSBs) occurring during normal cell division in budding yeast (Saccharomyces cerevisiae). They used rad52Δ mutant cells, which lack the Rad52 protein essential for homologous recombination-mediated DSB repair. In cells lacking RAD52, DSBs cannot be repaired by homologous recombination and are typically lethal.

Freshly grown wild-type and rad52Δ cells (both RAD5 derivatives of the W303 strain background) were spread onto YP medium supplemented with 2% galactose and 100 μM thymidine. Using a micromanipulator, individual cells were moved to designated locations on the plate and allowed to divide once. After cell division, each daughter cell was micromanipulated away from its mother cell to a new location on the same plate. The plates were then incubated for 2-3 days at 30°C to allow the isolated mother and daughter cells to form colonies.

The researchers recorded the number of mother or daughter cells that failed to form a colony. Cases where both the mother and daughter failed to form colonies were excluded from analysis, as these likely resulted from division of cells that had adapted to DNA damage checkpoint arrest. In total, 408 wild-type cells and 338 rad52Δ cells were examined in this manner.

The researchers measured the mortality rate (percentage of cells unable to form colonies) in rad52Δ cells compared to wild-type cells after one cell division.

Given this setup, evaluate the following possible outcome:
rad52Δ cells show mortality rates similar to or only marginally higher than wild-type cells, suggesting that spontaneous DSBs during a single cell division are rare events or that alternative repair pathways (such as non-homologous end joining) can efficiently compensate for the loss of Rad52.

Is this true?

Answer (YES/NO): NO